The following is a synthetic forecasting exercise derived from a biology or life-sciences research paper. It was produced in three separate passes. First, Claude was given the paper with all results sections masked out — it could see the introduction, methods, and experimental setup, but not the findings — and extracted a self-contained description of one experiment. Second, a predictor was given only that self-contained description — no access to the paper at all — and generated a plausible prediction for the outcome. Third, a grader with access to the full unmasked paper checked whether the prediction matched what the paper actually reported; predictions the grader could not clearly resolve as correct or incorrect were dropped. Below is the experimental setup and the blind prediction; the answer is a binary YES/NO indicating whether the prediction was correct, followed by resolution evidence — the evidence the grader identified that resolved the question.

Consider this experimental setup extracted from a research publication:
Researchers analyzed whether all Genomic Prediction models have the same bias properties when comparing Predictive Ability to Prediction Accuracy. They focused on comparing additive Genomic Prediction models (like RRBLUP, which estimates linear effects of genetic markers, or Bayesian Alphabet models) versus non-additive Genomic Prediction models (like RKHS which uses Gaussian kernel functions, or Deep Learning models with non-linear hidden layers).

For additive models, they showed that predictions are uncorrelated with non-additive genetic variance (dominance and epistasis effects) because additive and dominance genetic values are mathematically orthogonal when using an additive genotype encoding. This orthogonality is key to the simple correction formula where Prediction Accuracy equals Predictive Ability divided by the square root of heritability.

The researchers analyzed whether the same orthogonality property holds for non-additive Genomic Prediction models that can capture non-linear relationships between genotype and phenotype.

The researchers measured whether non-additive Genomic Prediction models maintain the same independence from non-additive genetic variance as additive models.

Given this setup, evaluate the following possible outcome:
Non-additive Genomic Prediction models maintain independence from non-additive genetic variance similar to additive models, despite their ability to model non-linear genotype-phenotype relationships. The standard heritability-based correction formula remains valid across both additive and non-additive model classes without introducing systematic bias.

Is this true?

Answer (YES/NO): NO